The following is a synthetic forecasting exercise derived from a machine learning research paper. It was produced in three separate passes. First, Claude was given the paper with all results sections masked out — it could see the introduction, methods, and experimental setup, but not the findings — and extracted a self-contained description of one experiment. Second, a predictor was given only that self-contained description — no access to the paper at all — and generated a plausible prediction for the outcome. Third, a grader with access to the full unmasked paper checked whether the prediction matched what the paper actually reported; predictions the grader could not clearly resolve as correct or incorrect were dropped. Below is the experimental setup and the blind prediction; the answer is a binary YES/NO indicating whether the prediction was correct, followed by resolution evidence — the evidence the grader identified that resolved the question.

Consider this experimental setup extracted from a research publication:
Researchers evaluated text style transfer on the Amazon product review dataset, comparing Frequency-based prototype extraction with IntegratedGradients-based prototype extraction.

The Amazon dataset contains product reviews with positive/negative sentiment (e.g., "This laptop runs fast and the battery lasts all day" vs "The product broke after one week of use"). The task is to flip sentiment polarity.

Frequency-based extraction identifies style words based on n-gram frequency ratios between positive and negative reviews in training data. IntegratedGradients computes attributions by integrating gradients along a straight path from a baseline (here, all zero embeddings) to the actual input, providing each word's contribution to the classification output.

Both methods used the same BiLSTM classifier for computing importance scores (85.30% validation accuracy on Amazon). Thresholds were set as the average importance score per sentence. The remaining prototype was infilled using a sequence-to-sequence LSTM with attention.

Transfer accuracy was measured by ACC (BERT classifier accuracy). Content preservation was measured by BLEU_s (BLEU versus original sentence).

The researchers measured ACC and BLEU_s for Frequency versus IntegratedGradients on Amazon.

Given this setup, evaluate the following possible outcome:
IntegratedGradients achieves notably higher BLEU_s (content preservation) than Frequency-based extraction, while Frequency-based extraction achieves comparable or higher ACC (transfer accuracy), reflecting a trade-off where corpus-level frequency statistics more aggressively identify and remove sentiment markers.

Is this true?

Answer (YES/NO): NO